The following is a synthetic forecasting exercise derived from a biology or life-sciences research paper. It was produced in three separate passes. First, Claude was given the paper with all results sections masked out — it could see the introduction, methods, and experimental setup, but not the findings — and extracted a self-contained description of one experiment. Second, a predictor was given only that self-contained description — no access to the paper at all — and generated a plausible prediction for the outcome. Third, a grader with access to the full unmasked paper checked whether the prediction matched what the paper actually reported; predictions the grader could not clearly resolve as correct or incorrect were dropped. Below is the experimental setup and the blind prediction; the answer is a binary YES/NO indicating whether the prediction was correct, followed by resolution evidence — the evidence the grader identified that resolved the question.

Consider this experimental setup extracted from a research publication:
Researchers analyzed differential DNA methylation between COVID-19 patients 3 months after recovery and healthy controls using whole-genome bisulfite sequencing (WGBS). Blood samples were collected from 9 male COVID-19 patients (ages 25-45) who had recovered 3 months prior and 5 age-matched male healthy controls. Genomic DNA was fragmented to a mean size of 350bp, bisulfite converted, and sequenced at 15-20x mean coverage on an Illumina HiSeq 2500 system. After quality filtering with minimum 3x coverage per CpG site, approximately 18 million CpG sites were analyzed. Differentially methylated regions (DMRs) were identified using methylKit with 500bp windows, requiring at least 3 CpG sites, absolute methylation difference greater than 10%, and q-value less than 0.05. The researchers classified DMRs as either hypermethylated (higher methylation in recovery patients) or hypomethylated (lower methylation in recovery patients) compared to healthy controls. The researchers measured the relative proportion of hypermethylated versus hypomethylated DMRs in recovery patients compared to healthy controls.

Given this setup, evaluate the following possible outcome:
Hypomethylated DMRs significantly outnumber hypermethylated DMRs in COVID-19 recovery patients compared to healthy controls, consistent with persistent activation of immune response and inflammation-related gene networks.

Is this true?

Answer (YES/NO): NO